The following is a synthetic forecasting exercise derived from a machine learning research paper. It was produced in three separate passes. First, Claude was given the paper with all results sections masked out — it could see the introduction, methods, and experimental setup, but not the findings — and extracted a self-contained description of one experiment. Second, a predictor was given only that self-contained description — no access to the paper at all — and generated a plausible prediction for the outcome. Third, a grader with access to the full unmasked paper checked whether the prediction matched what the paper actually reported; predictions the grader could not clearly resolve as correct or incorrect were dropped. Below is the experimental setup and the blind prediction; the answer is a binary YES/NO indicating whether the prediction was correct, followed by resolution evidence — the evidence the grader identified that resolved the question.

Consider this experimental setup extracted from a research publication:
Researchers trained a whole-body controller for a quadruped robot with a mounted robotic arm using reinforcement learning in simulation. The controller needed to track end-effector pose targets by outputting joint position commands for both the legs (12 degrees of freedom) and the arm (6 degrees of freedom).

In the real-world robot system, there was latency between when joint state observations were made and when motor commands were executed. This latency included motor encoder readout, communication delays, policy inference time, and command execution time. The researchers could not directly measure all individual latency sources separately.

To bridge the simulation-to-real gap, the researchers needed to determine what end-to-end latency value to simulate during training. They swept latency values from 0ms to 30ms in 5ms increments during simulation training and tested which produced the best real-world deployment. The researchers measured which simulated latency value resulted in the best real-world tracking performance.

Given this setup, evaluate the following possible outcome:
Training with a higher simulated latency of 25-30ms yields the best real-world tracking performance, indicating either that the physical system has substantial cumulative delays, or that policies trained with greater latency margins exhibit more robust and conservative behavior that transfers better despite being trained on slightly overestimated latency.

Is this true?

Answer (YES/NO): NO